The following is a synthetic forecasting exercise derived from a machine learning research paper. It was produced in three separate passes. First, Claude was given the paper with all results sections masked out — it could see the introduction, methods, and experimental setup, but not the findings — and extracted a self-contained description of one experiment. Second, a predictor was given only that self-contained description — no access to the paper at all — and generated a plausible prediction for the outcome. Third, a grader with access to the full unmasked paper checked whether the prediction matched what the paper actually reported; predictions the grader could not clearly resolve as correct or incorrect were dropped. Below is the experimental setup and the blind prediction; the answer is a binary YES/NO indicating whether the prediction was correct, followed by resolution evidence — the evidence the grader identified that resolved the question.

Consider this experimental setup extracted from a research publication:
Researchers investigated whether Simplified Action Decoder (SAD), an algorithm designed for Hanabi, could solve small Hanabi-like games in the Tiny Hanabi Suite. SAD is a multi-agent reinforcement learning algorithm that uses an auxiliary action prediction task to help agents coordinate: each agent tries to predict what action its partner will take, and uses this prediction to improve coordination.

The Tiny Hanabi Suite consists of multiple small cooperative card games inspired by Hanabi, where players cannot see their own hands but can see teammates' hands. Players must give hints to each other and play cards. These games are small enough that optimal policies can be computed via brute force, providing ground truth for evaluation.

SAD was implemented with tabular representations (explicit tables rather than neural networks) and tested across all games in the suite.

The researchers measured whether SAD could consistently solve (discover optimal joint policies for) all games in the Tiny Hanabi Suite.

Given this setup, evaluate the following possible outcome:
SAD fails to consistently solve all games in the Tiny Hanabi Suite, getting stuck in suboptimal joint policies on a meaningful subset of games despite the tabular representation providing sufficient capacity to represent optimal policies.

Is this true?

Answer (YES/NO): YES